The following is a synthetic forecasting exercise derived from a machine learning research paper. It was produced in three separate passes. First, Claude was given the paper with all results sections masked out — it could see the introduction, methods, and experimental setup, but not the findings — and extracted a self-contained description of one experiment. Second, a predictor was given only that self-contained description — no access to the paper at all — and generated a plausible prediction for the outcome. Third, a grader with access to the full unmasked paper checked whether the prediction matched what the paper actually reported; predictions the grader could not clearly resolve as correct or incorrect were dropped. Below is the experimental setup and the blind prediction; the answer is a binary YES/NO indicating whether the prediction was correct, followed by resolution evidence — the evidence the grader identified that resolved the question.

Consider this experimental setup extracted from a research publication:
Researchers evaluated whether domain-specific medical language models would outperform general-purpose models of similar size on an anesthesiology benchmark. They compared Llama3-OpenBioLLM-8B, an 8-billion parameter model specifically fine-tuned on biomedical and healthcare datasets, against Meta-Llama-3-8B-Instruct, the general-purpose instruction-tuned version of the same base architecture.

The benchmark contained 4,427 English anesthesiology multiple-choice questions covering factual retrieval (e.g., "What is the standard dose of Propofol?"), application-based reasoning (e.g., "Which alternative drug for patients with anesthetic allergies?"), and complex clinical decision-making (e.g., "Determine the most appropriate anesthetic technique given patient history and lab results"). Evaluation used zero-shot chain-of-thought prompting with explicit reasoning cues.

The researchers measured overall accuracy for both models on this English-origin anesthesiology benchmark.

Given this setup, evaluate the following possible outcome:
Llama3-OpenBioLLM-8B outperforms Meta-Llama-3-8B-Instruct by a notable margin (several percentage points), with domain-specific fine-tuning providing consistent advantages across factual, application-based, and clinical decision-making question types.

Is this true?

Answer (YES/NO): NO